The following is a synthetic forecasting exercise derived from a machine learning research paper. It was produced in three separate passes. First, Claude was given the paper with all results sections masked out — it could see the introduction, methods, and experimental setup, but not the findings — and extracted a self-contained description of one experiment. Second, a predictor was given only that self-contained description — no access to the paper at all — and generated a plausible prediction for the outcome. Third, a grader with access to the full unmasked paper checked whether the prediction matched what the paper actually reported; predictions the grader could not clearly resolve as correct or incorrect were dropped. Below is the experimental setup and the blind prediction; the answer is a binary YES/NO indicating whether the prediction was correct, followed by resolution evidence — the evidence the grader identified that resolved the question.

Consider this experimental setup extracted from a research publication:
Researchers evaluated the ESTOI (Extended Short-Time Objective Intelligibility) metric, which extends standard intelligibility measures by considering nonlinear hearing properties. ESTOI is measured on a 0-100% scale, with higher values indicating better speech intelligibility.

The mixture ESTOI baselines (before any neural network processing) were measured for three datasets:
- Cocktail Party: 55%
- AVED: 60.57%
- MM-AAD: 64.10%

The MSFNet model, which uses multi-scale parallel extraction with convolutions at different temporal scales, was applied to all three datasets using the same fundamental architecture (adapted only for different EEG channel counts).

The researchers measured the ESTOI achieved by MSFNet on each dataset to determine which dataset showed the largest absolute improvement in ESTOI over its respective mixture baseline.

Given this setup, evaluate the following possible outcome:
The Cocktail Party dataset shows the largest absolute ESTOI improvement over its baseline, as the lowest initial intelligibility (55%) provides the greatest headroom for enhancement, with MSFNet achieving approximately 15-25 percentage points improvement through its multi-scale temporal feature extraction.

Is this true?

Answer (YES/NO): YES